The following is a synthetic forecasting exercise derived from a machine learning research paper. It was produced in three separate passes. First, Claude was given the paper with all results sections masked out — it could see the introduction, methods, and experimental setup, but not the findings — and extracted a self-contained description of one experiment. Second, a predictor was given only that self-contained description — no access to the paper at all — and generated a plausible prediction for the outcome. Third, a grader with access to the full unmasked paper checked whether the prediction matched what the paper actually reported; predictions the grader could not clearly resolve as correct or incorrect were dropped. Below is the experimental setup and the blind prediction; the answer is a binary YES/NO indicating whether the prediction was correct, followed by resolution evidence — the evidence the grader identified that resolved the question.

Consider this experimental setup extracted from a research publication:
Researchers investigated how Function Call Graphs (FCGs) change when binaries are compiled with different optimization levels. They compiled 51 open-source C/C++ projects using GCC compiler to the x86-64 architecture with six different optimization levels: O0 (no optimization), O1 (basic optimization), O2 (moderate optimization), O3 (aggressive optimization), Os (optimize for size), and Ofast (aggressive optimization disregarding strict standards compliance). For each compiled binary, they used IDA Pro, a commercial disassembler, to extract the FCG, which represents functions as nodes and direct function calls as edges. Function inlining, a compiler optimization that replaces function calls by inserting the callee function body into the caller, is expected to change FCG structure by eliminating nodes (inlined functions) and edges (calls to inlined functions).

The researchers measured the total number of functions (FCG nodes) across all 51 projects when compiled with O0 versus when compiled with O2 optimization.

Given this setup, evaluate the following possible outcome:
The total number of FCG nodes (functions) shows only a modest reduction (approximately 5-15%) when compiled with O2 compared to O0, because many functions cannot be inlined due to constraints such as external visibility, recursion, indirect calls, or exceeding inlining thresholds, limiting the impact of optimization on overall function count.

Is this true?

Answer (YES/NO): NO